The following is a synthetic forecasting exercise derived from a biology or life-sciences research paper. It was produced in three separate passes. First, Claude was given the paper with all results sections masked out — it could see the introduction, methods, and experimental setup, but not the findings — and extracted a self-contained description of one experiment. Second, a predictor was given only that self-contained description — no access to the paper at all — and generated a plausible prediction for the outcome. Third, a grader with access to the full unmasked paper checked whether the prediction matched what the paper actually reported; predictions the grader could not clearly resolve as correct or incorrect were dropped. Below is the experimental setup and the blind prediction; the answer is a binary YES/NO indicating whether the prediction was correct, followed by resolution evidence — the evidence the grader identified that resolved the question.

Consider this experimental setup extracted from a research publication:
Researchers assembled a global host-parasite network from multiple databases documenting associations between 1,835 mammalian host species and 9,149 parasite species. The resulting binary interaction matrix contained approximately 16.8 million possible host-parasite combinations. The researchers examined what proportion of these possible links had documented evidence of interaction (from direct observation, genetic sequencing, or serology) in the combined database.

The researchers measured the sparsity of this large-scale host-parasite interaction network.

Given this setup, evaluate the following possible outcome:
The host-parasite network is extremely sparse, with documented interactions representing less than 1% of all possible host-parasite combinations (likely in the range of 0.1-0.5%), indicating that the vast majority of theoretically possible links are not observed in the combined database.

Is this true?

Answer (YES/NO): YES